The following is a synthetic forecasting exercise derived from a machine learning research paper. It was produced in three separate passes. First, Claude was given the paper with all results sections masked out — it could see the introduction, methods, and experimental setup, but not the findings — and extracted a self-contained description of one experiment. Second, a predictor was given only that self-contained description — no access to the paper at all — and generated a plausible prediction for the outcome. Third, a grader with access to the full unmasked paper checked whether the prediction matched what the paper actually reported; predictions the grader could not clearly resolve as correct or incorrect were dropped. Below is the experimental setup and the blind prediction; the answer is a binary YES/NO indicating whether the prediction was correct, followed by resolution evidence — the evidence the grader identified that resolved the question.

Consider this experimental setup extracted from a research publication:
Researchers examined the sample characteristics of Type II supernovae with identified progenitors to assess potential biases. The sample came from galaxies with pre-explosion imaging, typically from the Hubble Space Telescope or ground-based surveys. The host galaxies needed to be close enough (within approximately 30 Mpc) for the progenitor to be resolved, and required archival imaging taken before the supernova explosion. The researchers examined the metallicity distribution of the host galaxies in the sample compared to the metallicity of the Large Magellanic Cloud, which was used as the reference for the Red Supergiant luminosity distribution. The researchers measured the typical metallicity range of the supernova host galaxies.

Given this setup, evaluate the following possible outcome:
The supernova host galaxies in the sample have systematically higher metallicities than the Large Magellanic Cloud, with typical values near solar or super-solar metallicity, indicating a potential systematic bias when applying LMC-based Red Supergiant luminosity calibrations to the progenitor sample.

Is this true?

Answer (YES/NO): NO